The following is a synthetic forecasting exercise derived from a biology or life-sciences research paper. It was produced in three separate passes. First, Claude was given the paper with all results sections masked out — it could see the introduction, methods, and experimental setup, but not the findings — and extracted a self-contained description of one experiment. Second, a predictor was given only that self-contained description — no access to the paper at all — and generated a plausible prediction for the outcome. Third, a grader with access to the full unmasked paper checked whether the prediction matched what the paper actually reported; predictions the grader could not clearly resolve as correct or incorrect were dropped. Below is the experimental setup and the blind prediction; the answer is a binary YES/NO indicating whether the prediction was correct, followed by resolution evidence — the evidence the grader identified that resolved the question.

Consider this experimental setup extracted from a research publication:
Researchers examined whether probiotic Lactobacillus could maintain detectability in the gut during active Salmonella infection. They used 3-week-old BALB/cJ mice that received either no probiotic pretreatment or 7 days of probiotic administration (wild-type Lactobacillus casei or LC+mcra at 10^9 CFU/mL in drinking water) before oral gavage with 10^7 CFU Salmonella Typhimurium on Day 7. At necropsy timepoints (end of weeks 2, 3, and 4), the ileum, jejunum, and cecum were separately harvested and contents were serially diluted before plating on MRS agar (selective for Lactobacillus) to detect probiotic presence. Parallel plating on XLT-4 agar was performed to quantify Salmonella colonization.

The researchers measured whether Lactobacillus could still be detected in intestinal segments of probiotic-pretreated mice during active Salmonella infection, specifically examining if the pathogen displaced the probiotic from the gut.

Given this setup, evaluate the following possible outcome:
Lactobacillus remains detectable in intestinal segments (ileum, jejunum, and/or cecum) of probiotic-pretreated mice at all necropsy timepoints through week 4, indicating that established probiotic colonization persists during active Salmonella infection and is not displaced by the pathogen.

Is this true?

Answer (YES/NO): YES